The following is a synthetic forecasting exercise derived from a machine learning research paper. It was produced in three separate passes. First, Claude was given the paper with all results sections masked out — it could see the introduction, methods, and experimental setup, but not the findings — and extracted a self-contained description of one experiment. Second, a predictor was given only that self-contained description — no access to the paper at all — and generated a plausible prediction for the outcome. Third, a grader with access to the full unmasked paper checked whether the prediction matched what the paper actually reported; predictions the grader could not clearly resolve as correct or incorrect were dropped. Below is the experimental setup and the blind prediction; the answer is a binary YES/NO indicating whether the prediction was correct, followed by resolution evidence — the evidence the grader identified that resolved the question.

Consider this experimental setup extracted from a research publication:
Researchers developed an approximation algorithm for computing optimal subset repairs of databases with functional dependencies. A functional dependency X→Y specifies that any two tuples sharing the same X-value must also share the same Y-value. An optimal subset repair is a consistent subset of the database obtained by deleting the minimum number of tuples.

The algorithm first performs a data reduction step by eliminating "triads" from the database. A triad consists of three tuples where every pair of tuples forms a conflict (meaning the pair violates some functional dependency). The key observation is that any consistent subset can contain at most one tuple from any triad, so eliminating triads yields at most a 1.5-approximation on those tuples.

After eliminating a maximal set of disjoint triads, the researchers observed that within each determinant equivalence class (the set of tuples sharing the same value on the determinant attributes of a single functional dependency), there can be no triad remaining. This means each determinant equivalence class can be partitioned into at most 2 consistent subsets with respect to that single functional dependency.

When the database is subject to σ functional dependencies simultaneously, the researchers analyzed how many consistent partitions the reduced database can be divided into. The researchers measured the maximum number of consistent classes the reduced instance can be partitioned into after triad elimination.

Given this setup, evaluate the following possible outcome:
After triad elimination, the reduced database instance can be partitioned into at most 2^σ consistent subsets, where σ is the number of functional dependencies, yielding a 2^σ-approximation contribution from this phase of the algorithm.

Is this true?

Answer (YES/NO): NO